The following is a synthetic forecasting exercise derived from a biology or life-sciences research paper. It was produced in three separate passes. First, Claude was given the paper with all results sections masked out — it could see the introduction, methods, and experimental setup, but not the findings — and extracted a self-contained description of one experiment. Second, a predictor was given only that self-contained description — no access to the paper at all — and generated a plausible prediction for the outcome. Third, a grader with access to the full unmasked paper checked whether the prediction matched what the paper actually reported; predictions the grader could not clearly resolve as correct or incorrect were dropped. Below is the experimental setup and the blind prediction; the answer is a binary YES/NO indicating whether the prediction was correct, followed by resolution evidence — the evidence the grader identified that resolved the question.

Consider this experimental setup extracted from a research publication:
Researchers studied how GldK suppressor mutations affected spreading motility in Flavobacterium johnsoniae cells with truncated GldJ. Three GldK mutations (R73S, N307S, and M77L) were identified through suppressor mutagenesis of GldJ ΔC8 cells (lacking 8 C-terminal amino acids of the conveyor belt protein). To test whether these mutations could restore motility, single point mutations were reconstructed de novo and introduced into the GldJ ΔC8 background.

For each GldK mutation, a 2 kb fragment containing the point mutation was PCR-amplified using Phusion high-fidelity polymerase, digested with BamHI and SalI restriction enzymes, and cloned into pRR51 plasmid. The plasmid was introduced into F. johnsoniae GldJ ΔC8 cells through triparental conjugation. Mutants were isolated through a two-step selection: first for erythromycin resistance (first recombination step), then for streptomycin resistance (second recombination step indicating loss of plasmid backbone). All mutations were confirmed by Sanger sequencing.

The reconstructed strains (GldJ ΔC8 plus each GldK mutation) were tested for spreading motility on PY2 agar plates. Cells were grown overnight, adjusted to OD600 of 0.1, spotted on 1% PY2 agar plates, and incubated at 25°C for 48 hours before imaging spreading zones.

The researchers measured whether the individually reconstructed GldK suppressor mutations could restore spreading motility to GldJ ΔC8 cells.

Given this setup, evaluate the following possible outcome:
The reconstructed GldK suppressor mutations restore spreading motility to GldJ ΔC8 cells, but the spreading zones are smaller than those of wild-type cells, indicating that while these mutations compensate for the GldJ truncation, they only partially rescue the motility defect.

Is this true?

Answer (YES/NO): YES